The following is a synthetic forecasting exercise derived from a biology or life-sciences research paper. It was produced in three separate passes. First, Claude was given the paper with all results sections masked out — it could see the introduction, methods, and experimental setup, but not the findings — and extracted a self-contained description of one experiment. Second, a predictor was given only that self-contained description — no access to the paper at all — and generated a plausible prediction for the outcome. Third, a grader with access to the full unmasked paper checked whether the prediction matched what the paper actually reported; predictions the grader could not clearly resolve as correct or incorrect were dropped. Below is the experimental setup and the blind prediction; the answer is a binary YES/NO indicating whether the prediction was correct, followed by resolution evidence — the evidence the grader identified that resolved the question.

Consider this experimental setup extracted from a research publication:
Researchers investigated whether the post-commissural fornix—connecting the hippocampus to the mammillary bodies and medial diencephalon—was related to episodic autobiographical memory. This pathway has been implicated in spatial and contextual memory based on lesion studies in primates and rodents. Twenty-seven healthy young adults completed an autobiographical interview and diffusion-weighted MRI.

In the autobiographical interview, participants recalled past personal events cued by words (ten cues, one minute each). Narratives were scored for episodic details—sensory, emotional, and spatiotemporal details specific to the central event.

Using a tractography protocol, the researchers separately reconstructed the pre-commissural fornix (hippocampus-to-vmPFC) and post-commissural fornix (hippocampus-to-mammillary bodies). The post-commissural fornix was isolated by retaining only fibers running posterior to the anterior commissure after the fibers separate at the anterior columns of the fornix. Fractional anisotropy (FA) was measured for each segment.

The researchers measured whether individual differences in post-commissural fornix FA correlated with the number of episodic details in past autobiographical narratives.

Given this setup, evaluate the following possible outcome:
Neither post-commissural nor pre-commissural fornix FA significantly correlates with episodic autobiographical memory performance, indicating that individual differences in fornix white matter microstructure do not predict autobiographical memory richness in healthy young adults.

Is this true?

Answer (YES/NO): NO